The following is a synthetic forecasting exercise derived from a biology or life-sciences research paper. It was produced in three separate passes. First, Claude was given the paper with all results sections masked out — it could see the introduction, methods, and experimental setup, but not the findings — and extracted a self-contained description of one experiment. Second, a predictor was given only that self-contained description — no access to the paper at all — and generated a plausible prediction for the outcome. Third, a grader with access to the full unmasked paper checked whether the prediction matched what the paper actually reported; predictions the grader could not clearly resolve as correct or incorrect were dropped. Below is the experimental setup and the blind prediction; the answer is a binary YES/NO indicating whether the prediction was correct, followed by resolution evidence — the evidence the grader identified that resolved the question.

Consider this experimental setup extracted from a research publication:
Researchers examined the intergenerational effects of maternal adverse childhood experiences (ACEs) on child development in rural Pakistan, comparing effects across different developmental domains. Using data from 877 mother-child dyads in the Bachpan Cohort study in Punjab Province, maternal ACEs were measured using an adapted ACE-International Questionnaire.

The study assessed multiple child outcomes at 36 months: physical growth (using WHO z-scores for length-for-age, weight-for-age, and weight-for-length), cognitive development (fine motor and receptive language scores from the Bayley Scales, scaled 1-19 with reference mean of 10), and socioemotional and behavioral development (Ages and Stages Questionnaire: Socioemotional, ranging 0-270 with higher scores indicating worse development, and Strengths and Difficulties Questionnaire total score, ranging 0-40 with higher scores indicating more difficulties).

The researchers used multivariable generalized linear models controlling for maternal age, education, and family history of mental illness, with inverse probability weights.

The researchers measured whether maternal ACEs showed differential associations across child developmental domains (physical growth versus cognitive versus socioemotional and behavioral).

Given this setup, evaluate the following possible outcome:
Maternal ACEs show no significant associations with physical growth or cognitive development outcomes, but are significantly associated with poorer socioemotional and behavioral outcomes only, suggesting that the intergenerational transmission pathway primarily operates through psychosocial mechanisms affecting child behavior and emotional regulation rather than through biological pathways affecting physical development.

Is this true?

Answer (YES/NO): NO